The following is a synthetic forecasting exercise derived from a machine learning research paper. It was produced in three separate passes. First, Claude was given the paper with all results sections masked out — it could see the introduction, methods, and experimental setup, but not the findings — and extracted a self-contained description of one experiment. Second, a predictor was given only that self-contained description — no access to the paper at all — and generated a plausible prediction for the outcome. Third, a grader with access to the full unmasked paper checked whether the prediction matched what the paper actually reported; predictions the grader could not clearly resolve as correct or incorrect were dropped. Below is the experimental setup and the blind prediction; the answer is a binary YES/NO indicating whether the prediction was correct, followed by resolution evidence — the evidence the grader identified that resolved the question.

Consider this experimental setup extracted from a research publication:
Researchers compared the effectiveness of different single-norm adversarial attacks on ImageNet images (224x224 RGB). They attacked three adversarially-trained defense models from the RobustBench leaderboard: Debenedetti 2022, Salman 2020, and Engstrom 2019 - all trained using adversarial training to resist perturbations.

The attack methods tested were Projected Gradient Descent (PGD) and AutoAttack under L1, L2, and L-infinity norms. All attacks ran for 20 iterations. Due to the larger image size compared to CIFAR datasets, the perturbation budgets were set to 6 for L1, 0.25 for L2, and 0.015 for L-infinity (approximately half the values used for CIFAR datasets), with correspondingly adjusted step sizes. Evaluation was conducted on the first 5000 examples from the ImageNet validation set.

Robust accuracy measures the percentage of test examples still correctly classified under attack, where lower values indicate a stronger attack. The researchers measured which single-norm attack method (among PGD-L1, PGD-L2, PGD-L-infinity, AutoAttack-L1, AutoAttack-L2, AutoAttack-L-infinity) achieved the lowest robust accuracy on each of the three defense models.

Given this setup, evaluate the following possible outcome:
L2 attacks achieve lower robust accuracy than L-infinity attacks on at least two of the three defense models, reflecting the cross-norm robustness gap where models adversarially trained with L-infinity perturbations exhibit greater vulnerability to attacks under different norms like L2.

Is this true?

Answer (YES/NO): NO